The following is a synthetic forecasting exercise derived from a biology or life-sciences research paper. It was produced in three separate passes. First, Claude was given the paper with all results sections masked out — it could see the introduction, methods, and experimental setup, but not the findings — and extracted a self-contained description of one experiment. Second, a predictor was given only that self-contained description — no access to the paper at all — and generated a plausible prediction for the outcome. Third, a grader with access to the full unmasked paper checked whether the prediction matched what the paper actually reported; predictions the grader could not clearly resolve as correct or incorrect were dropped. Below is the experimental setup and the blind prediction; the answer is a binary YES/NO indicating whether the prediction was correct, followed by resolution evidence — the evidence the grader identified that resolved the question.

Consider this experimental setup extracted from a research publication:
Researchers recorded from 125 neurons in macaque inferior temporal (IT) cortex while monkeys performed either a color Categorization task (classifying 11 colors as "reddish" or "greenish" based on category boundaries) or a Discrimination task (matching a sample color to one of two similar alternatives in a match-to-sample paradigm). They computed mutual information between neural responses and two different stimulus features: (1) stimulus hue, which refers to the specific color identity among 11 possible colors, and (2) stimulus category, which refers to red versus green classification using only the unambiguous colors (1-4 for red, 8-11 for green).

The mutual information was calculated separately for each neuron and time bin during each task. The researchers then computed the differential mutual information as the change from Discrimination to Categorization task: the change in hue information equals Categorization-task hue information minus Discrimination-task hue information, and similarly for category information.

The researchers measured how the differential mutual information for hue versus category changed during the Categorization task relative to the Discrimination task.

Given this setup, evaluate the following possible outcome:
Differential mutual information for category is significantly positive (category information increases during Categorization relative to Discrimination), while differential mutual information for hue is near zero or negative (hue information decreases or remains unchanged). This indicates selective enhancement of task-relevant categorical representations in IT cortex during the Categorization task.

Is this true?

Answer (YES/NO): YES